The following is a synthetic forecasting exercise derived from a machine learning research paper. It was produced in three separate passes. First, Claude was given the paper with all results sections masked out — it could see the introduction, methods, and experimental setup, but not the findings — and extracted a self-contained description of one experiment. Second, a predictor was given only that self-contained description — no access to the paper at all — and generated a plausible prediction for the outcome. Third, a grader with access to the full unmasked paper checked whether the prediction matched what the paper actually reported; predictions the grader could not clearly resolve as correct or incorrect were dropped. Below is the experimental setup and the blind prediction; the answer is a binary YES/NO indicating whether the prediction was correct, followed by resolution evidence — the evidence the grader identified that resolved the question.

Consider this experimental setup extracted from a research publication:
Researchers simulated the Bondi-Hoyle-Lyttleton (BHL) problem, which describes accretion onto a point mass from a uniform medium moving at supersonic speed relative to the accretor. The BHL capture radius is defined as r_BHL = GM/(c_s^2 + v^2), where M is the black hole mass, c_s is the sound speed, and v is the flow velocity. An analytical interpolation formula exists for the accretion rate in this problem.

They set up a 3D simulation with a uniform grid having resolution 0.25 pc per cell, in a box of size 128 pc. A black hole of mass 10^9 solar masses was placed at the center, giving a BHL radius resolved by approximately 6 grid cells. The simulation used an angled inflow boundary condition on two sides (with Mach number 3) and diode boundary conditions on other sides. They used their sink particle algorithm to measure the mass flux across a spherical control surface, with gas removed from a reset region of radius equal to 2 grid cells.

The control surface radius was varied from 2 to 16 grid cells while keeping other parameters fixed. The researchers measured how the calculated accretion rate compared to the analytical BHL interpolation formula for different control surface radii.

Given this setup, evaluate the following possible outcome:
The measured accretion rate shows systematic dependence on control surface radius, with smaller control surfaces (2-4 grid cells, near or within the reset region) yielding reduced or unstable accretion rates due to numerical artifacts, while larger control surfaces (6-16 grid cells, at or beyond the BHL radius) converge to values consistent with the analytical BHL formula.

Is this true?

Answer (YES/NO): NO